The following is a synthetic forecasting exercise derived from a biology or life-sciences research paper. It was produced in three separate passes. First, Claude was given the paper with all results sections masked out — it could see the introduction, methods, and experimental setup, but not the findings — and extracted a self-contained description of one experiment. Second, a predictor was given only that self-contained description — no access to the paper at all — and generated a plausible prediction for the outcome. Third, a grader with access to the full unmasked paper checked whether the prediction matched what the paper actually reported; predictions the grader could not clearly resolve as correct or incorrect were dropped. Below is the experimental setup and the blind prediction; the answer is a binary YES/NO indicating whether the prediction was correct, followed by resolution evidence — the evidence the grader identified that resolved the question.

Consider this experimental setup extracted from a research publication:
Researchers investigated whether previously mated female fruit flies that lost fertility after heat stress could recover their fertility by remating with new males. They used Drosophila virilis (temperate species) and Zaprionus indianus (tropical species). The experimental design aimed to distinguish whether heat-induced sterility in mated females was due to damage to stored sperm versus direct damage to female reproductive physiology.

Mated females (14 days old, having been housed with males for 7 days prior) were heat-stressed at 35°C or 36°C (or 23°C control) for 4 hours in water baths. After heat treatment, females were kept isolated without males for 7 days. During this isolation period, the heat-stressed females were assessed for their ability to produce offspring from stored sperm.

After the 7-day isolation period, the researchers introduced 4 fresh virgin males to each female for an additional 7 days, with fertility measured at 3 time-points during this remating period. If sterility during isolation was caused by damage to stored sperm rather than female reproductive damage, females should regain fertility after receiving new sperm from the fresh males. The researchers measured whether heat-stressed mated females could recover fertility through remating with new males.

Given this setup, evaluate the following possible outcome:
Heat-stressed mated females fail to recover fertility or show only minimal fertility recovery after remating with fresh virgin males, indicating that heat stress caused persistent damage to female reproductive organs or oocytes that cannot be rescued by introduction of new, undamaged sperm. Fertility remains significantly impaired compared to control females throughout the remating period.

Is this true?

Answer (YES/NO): NO